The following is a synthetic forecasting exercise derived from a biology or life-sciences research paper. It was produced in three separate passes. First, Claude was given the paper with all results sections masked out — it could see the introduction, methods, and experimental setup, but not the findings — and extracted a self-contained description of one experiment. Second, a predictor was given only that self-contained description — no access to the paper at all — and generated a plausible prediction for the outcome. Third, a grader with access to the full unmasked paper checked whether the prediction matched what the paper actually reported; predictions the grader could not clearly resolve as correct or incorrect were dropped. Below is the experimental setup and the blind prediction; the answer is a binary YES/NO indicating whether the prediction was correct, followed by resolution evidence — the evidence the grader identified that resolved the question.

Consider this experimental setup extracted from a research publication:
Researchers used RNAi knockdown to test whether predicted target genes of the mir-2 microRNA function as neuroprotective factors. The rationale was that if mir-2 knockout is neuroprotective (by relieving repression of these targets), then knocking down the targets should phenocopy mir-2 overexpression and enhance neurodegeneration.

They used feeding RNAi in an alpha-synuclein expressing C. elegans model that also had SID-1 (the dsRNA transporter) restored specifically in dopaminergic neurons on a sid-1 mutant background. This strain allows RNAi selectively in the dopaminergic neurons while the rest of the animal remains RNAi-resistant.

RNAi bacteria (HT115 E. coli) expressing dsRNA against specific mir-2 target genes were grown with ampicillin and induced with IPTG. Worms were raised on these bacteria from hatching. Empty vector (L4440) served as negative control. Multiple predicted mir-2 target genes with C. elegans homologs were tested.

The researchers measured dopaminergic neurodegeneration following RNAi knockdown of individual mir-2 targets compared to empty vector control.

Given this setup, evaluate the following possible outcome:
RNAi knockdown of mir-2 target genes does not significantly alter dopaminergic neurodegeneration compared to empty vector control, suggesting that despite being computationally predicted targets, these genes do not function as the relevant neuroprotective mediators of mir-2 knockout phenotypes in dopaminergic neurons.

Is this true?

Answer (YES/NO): NO